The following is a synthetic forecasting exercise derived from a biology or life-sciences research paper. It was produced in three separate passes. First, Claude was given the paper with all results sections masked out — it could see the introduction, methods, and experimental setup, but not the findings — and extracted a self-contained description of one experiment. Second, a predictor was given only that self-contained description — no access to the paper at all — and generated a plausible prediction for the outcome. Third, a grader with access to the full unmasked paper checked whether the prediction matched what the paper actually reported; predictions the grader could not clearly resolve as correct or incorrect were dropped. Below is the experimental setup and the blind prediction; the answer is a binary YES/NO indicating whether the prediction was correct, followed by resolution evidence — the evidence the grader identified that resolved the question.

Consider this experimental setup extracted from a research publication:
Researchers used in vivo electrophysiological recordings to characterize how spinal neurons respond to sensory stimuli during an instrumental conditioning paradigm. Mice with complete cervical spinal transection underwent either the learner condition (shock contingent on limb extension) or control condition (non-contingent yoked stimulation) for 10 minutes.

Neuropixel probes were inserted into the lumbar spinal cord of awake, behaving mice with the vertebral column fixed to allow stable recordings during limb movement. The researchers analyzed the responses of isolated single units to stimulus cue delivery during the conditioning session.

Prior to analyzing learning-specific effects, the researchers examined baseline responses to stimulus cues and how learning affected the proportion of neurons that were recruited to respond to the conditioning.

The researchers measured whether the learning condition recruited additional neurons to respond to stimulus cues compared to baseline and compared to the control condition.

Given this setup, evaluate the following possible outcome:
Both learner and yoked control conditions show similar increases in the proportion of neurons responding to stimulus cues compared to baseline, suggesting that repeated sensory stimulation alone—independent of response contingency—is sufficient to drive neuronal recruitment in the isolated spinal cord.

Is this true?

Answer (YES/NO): NO